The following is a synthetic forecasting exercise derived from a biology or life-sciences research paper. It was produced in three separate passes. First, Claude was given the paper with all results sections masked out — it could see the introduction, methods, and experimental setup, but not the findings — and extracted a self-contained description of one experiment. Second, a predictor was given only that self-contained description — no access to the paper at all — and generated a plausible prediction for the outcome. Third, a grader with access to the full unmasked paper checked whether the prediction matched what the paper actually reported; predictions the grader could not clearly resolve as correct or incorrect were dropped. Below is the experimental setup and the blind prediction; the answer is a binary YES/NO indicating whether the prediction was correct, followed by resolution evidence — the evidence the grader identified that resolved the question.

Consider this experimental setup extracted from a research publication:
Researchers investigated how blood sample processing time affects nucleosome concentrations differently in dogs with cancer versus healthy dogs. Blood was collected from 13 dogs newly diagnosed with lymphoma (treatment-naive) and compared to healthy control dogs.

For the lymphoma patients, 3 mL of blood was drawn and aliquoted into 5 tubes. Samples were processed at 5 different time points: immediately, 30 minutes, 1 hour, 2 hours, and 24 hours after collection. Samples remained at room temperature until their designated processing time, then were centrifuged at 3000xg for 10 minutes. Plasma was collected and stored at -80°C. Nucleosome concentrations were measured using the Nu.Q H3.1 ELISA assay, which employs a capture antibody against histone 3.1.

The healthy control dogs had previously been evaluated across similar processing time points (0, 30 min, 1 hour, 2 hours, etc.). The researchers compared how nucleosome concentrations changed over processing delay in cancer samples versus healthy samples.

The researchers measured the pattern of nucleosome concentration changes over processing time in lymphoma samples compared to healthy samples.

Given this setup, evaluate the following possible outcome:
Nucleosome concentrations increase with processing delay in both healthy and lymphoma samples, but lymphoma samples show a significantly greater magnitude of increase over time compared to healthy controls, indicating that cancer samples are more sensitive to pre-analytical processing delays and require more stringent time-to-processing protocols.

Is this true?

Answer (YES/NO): NO